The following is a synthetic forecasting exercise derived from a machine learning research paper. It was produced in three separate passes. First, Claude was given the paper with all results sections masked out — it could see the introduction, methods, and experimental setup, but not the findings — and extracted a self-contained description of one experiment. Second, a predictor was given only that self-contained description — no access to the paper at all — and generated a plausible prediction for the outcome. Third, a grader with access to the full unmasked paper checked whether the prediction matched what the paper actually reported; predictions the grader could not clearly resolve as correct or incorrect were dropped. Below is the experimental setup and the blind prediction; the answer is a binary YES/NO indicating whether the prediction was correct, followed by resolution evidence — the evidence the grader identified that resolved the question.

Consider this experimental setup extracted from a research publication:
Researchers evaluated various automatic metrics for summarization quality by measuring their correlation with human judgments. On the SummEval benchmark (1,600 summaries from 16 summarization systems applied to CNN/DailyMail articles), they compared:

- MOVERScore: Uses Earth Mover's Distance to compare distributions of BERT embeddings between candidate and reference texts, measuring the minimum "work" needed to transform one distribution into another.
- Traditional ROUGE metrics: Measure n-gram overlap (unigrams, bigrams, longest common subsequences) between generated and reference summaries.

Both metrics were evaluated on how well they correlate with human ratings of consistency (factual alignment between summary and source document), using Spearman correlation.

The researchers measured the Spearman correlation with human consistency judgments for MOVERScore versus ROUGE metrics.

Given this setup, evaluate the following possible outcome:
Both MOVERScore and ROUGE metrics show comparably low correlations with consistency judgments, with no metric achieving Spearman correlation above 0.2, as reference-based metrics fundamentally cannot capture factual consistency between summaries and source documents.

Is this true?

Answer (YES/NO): YES